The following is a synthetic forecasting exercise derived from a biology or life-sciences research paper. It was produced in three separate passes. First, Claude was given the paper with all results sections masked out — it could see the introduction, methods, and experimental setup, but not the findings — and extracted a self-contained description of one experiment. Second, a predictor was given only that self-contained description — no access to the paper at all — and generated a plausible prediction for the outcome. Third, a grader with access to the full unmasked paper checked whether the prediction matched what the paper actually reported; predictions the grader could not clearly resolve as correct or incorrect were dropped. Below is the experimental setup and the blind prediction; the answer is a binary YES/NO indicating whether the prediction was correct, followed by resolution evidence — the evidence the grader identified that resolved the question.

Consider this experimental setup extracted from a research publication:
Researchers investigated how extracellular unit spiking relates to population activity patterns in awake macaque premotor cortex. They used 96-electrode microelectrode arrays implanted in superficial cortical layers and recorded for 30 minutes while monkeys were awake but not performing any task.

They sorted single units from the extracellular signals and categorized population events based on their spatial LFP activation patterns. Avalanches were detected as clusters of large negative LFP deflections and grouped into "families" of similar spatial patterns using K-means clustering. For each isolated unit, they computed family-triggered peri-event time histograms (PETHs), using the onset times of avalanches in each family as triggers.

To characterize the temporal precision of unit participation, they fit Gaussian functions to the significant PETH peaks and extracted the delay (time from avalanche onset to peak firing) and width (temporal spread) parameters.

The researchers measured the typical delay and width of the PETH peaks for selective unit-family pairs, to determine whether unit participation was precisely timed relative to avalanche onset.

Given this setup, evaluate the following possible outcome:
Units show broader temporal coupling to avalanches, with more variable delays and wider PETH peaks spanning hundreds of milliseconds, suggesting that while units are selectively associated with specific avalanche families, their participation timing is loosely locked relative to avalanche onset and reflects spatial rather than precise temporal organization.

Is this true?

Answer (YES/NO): YES